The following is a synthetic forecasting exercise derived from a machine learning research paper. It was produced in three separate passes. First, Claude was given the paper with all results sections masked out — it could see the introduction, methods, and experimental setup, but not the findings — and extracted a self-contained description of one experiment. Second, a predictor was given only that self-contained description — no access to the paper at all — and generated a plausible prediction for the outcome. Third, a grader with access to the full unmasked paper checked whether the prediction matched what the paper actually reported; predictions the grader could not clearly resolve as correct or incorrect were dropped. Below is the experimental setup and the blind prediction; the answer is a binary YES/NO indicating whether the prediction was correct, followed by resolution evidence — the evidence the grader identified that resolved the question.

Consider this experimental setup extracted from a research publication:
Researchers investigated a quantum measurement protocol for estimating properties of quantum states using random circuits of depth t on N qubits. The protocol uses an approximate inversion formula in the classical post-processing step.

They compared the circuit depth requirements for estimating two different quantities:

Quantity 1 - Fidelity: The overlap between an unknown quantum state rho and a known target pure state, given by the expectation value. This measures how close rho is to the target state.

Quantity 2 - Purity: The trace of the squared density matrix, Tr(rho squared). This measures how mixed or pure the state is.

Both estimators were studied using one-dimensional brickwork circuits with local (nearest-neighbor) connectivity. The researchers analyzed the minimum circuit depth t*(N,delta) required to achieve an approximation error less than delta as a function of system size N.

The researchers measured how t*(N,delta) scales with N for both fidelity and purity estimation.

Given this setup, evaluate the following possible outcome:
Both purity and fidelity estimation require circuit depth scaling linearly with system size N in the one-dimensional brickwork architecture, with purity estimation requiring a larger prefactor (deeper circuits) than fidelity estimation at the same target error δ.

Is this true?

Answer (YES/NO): NO